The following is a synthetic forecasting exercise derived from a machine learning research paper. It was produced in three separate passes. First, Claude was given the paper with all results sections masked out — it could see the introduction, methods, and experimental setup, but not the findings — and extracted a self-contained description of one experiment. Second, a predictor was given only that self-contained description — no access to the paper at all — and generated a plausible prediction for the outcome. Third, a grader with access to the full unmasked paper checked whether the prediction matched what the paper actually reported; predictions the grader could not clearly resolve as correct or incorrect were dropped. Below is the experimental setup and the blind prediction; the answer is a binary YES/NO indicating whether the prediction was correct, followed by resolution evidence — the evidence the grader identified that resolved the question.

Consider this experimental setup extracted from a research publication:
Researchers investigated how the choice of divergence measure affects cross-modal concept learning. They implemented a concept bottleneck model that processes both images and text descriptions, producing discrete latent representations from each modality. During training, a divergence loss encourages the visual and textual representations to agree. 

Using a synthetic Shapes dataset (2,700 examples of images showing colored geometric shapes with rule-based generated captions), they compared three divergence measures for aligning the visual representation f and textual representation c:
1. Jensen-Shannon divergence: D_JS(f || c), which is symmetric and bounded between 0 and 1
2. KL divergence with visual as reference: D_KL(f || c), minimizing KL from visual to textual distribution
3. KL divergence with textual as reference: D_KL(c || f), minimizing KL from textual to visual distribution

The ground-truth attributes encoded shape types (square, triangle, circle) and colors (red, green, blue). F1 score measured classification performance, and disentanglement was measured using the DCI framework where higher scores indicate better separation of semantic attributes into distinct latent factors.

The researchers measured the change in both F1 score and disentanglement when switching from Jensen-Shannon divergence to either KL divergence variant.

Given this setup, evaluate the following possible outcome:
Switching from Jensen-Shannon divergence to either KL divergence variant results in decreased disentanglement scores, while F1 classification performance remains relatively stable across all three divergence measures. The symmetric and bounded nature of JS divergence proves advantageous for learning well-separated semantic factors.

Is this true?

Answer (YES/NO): NO